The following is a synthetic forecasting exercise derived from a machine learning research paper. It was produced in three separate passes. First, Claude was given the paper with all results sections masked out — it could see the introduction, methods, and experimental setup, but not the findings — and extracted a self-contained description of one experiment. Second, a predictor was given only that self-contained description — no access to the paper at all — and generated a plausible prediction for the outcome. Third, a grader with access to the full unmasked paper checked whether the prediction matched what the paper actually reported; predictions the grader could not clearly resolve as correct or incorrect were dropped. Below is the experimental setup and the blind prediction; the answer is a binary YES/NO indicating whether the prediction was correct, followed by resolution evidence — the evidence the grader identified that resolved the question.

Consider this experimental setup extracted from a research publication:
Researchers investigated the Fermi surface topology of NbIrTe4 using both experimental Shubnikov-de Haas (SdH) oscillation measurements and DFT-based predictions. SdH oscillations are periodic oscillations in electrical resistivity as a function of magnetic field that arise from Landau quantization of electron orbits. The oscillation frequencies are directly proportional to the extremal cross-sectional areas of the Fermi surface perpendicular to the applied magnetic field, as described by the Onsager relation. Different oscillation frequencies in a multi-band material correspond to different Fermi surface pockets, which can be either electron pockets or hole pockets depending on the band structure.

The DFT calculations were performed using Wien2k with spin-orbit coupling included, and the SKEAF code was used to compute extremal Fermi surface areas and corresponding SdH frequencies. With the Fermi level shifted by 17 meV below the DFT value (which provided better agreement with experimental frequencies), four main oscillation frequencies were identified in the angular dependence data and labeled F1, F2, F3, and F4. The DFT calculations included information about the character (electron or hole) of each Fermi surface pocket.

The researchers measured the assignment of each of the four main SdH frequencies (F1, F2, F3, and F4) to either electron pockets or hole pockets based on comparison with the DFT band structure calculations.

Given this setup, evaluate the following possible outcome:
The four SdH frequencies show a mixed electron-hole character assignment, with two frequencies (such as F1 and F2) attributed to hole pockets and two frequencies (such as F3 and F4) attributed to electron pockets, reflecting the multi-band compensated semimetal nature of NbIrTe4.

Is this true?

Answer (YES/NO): NO